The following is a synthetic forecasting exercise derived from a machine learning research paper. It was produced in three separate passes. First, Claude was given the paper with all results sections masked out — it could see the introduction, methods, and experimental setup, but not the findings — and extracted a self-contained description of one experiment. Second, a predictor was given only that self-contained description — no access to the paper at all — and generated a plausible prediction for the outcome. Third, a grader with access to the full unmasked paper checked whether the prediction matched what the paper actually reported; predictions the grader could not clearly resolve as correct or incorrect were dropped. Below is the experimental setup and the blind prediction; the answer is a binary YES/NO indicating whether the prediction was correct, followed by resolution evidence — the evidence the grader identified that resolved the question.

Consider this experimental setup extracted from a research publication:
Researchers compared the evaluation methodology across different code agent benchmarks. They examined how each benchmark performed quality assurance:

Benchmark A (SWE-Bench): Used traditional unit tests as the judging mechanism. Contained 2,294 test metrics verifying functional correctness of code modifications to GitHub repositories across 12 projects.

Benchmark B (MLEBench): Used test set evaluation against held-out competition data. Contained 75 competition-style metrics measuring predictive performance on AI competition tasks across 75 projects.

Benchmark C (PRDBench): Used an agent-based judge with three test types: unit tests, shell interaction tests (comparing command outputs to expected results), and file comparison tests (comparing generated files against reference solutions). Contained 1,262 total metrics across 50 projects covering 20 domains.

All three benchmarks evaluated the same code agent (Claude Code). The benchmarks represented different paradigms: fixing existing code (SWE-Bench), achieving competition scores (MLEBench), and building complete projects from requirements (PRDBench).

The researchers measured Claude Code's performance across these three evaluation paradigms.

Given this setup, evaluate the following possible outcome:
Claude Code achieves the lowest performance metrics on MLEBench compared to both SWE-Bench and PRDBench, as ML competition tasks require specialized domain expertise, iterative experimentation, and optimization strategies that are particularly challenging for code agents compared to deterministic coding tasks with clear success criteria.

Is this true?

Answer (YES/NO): NO